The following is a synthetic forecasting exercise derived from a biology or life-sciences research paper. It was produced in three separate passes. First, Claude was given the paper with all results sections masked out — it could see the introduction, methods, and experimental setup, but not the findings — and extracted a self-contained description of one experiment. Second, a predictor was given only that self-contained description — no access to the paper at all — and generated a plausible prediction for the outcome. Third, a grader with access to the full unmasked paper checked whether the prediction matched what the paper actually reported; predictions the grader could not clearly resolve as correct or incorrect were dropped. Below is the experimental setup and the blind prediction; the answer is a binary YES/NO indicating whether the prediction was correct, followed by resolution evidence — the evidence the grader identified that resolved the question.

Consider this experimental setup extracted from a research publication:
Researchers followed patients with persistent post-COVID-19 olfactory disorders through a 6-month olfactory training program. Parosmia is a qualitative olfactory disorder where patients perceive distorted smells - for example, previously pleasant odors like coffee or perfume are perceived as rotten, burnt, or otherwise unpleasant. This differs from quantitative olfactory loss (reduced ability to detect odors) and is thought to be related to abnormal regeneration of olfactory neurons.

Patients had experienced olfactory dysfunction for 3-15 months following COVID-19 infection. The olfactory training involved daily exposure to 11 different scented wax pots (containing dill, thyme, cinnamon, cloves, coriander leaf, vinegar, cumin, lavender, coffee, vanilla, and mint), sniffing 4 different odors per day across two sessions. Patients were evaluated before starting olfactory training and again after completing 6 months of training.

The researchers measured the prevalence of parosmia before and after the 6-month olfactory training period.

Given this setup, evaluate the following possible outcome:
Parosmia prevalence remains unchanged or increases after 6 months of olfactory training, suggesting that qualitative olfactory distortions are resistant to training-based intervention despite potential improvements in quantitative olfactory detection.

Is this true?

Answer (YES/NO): YES